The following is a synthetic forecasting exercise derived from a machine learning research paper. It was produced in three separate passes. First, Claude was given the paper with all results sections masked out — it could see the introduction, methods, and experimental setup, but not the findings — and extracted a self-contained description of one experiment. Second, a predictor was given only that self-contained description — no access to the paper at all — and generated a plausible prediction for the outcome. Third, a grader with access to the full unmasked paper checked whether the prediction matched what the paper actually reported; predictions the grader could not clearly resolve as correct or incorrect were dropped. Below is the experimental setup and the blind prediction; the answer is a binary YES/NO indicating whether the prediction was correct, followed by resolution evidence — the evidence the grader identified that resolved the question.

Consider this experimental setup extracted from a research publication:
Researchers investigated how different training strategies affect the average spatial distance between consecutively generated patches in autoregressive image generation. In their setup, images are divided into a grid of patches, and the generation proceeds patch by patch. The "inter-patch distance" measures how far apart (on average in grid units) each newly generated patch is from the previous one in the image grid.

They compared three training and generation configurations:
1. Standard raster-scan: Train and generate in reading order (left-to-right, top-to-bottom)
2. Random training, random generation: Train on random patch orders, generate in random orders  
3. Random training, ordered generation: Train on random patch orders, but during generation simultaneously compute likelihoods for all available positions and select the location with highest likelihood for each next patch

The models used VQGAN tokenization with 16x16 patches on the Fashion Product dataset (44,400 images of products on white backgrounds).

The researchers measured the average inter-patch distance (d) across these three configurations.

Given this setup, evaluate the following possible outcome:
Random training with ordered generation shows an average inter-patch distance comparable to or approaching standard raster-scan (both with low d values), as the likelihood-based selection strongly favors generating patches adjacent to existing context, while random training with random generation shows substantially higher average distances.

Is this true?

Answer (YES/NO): NO